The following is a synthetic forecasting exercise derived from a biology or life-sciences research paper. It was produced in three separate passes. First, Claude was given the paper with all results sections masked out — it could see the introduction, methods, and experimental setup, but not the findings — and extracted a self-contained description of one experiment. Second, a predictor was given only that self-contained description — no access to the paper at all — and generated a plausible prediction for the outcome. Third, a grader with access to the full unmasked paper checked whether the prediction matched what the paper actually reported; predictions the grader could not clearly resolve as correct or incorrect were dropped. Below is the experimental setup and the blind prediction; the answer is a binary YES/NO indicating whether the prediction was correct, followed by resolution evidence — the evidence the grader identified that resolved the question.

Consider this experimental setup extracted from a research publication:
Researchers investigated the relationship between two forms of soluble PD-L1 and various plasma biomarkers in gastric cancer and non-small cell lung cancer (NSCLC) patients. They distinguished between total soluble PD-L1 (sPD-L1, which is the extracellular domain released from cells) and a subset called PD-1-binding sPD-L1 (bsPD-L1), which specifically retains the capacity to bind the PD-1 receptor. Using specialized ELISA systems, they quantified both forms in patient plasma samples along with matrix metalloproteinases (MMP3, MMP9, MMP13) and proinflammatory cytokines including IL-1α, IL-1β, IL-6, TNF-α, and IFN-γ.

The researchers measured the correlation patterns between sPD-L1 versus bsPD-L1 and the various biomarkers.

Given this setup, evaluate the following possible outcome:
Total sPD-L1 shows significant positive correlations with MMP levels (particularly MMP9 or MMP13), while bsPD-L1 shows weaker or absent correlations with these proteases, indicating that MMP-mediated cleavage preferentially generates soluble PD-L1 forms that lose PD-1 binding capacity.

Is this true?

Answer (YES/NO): NO